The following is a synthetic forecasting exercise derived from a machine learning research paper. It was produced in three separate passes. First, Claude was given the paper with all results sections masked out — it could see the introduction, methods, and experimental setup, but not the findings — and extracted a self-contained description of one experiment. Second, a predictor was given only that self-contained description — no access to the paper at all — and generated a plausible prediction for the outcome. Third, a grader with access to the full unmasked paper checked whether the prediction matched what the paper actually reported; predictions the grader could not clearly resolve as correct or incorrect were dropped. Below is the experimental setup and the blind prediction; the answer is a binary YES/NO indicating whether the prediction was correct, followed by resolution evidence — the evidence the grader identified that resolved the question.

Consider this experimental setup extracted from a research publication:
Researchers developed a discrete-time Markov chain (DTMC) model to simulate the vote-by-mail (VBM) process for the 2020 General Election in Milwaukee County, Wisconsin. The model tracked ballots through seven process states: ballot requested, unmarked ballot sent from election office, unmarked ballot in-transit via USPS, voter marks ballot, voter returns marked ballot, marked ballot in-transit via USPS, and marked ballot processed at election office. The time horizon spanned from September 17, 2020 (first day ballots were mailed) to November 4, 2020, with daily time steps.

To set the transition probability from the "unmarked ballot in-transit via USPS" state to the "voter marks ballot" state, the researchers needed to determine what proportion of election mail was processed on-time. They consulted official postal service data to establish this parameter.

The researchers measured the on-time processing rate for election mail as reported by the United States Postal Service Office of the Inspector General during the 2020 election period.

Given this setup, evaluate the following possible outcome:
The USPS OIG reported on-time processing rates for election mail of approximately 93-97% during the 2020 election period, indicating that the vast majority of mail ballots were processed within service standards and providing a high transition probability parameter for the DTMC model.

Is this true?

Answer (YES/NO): YES